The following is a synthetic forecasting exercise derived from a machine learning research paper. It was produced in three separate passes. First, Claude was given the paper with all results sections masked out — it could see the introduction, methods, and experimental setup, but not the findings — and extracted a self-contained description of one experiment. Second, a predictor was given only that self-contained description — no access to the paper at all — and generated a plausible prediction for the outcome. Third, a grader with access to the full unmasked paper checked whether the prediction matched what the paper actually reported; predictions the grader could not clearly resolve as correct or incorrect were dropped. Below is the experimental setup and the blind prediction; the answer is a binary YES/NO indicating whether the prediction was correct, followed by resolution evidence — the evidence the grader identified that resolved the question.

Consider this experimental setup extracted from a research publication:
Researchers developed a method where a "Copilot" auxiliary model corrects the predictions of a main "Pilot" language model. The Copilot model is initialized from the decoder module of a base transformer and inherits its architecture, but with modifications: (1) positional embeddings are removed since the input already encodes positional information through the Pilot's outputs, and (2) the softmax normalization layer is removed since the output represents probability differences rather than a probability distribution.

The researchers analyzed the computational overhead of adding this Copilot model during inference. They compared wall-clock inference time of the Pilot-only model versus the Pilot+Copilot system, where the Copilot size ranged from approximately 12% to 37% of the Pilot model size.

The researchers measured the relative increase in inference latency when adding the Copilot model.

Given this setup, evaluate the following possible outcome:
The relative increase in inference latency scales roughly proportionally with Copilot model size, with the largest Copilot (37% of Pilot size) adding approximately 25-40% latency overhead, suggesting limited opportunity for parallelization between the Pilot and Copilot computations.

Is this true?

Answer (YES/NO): NO